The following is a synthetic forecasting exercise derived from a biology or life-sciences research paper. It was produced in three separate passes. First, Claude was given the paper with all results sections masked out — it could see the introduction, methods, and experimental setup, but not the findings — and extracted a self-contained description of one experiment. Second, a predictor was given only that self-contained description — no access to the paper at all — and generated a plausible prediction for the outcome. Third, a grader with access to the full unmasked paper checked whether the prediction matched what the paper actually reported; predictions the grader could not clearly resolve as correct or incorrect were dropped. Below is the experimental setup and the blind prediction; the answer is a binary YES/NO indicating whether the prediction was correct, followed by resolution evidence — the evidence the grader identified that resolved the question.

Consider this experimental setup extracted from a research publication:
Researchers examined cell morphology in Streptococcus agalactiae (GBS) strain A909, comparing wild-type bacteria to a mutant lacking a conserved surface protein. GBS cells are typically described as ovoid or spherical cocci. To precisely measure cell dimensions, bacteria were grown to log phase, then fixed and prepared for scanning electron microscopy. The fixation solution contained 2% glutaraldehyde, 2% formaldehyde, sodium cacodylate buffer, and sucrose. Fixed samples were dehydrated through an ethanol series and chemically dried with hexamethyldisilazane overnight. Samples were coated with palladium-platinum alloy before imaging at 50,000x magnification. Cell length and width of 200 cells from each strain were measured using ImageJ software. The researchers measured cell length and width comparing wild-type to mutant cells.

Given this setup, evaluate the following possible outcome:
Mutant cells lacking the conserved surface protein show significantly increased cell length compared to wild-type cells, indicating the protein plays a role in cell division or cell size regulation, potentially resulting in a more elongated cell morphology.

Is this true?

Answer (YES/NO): NO